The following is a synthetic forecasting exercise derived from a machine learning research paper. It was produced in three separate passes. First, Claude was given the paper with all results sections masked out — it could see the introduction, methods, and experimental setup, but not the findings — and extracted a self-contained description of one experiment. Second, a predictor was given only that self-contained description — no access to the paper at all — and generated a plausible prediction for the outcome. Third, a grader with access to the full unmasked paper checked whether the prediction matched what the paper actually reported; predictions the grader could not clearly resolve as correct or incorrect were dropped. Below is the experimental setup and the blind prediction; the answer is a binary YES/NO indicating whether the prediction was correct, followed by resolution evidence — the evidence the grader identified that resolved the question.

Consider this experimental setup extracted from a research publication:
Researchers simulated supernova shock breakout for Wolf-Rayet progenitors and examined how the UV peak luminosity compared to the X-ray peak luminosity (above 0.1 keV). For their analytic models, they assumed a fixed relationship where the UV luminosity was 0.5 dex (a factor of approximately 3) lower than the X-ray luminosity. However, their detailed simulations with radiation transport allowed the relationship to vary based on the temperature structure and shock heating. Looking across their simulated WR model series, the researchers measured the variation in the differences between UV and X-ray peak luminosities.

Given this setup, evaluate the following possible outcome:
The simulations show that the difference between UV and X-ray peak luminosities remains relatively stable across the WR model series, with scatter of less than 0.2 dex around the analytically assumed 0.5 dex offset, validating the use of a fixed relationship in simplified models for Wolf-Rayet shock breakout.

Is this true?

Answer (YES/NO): NO